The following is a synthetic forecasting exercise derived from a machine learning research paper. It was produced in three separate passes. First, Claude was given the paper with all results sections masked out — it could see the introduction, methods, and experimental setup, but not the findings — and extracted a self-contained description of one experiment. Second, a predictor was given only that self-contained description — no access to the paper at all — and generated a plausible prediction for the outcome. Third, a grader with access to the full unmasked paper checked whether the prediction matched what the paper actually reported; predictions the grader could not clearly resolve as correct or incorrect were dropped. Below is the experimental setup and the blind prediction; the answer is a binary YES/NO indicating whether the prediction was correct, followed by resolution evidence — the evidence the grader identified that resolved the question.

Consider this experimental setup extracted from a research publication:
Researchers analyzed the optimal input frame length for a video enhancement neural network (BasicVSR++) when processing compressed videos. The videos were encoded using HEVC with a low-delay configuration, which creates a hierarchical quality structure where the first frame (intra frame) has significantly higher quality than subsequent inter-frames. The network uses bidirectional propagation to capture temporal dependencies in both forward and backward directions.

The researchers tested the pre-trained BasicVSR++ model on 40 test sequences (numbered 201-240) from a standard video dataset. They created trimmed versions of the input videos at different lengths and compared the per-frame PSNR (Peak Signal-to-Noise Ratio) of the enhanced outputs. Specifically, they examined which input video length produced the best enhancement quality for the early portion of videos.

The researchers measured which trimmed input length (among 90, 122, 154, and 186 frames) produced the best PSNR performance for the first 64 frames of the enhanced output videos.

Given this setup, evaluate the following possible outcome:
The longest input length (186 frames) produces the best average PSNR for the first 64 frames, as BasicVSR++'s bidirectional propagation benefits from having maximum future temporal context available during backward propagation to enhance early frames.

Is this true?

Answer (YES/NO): YES